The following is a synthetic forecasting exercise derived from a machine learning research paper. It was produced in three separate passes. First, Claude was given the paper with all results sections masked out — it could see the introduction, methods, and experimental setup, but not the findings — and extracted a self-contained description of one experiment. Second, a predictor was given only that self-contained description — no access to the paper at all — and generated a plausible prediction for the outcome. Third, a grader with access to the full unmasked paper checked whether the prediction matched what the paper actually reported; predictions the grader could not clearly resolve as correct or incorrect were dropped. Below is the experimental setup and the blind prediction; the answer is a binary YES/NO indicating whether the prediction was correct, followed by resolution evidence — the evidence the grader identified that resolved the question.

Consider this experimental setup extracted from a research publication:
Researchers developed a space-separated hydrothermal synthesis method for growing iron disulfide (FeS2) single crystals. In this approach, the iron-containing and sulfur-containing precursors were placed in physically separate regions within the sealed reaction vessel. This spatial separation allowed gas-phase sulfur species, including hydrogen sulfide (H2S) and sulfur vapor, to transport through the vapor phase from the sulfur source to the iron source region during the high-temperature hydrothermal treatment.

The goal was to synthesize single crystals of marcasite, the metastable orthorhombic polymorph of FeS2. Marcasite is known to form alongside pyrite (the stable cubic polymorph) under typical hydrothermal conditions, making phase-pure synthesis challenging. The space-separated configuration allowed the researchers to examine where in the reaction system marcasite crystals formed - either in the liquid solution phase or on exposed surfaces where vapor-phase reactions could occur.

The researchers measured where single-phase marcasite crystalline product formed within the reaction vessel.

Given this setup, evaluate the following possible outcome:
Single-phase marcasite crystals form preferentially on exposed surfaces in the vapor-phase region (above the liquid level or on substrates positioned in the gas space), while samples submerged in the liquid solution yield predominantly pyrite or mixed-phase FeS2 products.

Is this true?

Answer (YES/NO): YES